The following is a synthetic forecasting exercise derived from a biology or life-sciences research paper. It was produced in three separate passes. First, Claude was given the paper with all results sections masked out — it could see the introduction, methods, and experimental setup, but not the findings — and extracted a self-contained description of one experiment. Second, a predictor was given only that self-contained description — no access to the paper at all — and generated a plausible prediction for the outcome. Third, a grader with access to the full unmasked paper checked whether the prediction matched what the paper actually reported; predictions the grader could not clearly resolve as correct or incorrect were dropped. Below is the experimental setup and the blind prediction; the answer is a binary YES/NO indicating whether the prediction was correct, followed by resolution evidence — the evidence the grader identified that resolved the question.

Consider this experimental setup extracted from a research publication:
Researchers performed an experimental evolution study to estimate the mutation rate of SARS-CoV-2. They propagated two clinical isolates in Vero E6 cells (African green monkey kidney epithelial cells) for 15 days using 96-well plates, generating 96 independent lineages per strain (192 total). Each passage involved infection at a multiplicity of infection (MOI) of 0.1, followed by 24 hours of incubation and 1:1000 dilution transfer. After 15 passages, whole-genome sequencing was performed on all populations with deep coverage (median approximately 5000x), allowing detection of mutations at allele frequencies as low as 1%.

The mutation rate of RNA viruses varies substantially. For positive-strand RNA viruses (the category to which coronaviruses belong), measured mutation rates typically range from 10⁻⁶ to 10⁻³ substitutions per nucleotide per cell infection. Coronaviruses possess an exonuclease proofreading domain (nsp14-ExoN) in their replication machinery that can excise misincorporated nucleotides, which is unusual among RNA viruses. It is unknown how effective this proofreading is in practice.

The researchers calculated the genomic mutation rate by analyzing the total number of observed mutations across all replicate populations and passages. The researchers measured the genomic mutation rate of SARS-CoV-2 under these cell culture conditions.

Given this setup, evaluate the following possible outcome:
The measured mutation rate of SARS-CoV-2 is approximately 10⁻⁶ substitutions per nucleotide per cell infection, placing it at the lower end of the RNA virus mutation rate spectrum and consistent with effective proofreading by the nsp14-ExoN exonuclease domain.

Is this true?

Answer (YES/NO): YES